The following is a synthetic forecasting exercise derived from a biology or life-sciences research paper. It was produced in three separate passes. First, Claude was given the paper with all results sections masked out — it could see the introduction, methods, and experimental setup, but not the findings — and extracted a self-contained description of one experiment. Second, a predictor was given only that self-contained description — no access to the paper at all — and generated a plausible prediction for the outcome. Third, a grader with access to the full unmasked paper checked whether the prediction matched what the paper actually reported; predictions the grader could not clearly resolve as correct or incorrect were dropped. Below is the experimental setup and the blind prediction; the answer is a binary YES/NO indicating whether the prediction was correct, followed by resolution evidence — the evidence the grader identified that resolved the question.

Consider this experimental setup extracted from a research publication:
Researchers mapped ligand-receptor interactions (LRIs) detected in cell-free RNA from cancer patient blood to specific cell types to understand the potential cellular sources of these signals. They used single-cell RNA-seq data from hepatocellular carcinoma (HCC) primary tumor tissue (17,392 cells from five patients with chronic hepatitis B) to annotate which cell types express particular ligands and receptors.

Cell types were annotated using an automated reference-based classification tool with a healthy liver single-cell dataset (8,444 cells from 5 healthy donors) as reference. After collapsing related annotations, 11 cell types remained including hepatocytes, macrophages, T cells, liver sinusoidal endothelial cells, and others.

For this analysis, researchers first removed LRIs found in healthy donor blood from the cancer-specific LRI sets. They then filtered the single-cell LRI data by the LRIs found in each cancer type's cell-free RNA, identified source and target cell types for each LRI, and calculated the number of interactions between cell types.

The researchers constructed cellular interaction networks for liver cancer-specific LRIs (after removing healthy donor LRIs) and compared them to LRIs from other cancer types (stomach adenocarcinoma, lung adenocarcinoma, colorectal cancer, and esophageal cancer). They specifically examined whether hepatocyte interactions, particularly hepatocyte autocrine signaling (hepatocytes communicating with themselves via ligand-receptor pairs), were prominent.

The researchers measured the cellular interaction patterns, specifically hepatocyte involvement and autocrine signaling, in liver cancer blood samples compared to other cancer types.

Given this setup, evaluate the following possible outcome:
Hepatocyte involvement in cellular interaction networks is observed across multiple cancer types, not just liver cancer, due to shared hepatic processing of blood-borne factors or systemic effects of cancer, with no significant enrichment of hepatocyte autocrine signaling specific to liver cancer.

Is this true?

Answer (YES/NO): NO